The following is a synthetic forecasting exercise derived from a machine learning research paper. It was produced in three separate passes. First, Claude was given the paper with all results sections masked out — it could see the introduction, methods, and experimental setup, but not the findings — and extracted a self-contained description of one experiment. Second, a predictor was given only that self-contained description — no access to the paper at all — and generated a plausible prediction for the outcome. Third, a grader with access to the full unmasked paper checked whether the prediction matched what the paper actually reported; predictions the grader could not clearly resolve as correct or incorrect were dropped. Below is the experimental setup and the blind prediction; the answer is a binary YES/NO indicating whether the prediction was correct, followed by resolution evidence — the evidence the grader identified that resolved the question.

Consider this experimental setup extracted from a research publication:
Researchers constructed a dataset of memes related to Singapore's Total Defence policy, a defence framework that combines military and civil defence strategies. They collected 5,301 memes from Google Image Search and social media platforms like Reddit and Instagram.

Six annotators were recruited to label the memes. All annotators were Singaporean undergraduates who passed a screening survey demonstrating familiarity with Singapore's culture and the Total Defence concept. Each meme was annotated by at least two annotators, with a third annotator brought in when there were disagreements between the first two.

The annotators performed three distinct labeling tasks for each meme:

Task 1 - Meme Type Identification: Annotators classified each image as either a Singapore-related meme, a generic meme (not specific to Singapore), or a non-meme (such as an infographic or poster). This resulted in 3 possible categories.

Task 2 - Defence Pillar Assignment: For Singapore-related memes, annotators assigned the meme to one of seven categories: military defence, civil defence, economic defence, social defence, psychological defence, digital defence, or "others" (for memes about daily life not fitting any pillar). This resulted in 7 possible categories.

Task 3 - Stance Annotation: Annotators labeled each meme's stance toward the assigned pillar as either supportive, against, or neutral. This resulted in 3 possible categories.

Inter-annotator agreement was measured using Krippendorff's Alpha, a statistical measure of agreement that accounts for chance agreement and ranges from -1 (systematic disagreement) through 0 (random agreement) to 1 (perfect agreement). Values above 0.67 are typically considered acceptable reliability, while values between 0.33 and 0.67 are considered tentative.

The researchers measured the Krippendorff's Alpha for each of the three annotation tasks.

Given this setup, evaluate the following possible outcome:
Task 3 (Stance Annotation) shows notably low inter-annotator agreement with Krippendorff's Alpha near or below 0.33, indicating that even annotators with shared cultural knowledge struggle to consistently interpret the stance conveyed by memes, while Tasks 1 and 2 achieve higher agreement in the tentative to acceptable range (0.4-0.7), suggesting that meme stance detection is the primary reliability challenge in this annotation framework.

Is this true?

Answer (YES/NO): YES